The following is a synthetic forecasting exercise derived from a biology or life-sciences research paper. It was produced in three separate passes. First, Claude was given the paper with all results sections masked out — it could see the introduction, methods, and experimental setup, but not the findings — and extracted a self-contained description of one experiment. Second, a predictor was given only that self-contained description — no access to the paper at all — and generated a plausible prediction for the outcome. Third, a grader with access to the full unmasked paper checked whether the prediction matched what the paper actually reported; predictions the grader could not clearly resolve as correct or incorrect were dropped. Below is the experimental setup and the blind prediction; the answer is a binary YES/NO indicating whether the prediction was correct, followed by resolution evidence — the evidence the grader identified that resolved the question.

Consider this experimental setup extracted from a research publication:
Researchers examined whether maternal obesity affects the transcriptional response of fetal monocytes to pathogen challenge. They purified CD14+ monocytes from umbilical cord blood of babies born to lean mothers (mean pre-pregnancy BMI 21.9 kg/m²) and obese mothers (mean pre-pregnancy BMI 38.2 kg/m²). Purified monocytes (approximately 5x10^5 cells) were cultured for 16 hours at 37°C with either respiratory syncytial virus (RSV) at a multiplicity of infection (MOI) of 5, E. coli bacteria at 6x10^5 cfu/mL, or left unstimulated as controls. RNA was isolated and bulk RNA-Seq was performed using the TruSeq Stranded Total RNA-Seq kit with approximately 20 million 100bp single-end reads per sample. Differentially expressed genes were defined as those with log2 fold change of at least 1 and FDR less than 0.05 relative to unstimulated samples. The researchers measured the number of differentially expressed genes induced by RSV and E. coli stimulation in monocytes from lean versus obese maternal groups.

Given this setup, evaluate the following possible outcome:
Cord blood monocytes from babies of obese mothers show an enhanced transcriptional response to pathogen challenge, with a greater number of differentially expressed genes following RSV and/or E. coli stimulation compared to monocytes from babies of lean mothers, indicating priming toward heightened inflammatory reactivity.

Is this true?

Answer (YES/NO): NO